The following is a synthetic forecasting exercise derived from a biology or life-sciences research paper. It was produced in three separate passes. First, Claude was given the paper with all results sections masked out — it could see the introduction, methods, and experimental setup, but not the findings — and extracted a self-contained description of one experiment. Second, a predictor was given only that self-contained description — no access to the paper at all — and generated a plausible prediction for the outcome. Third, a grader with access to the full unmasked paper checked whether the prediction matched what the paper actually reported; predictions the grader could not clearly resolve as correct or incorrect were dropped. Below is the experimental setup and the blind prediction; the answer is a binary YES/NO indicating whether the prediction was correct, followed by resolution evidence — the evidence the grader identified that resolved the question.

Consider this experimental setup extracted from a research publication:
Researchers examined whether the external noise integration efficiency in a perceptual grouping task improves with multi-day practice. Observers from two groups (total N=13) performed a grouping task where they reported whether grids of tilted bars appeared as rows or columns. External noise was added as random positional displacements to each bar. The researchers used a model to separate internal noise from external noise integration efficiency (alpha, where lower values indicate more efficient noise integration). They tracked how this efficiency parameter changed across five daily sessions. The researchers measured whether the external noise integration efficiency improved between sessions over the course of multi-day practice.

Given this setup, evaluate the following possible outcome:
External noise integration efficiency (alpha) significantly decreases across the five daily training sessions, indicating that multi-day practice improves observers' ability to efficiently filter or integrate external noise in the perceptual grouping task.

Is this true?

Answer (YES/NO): NO